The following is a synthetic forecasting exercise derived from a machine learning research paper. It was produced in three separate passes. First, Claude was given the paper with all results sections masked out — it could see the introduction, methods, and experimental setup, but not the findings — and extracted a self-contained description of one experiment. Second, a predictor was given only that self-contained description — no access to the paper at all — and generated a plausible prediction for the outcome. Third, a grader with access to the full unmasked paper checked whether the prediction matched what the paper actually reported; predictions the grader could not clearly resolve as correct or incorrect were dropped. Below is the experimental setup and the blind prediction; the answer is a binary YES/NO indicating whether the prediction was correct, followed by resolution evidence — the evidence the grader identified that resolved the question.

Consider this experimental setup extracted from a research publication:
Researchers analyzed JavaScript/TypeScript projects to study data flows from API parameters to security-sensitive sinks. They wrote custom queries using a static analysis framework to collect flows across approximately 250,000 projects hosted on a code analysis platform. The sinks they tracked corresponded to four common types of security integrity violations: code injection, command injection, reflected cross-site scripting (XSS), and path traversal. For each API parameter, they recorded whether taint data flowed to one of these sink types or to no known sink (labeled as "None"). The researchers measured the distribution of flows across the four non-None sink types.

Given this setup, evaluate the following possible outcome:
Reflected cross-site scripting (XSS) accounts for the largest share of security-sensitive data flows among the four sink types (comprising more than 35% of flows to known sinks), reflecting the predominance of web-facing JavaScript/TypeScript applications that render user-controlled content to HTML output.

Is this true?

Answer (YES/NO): NO